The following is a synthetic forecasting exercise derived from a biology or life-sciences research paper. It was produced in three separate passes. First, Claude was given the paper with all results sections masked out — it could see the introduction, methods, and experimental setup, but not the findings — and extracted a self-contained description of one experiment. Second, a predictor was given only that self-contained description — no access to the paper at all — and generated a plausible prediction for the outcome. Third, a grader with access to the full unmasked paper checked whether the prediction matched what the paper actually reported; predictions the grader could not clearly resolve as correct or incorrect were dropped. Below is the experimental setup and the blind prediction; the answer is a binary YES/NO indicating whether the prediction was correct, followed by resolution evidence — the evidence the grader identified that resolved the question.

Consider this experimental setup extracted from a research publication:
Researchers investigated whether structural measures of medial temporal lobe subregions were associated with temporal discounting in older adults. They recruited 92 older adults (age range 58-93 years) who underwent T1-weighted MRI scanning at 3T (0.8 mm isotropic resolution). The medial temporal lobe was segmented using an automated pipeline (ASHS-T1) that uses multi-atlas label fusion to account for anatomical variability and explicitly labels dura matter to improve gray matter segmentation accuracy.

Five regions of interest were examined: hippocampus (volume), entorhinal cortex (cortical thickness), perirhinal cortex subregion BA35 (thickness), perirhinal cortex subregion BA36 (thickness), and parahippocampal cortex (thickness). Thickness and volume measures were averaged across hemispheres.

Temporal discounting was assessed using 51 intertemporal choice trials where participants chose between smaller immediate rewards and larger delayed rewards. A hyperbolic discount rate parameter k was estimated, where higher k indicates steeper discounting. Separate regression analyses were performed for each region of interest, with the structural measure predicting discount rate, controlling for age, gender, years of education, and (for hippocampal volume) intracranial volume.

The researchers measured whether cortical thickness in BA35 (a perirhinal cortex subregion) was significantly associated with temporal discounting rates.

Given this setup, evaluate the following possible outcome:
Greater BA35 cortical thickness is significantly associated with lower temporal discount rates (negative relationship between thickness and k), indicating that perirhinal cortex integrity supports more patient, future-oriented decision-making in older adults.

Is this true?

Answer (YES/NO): NO